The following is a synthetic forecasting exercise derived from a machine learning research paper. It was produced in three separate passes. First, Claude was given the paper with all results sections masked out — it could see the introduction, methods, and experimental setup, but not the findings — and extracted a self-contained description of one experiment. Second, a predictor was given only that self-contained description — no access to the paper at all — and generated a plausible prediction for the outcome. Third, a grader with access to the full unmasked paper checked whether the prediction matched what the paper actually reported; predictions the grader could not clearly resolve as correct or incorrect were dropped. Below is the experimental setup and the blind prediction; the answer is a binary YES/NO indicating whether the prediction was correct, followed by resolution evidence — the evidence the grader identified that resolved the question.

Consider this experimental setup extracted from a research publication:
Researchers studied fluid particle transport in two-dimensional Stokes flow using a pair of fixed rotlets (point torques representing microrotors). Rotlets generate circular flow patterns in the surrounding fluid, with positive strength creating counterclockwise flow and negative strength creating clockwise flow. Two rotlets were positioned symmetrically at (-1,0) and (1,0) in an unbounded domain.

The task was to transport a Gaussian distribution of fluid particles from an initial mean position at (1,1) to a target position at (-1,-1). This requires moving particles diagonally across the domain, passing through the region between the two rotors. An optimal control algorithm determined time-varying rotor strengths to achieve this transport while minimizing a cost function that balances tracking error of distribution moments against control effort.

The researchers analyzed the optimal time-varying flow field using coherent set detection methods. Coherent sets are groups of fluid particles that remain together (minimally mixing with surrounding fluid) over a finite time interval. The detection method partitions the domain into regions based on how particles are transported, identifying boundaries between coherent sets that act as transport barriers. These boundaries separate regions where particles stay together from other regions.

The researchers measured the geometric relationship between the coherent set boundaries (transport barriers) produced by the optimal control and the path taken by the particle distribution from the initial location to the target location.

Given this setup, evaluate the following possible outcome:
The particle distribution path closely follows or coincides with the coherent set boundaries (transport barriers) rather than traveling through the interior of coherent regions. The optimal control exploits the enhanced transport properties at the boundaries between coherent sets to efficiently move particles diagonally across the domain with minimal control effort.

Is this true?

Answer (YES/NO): NO